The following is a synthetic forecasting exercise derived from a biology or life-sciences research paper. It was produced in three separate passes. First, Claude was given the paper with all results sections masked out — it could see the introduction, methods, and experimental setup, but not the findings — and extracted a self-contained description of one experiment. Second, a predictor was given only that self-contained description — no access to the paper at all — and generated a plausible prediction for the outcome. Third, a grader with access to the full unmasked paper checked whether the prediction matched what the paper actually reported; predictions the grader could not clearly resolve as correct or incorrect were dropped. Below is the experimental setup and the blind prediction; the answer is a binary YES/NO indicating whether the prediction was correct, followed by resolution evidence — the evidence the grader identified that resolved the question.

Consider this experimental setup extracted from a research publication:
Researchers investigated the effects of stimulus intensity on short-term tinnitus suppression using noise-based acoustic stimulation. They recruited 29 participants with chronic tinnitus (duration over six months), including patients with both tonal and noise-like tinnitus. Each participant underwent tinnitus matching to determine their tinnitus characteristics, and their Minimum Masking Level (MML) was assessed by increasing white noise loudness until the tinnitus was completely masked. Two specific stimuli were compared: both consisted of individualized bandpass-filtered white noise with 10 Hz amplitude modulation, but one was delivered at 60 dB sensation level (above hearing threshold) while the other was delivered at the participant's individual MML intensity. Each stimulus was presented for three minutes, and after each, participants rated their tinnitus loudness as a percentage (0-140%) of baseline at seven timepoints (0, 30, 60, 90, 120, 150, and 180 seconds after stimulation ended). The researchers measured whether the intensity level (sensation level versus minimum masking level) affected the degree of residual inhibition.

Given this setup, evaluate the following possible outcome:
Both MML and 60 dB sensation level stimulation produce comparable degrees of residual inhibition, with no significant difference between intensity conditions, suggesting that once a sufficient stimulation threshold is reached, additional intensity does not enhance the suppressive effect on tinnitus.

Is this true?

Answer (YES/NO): NO